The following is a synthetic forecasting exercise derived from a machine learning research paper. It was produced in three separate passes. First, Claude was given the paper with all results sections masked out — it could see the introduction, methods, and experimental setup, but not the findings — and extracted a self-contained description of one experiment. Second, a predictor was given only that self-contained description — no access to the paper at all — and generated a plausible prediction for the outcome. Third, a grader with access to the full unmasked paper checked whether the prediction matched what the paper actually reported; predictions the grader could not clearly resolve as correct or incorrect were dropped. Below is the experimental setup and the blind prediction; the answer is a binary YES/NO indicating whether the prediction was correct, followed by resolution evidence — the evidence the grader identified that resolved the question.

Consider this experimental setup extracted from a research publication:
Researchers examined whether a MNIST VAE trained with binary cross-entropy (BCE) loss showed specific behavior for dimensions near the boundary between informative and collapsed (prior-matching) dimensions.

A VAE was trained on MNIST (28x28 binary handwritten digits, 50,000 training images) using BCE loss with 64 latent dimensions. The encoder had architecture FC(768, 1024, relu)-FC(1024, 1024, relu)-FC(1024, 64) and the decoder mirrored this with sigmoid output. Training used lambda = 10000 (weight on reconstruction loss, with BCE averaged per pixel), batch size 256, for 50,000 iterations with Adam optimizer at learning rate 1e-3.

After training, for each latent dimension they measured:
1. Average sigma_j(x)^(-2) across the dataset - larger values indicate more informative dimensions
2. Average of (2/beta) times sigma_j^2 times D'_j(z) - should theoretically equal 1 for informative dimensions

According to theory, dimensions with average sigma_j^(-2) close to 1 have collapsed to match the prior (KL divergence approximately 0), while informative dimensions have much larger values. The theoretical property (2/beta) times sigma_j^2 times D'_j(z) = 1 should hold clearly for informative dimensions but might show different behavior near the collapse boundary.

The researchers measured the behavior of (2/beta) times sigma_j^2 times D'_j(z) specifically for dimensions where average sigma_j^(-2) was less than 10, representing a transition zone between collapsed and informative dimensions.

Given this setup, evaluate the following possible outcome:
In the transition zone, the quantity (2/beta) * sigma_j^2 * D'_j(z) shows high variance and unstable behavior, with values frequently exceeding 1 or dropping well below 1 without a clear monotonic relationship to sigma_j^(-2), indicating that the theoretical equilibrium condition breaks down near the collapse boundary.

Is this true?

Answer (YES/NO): NO